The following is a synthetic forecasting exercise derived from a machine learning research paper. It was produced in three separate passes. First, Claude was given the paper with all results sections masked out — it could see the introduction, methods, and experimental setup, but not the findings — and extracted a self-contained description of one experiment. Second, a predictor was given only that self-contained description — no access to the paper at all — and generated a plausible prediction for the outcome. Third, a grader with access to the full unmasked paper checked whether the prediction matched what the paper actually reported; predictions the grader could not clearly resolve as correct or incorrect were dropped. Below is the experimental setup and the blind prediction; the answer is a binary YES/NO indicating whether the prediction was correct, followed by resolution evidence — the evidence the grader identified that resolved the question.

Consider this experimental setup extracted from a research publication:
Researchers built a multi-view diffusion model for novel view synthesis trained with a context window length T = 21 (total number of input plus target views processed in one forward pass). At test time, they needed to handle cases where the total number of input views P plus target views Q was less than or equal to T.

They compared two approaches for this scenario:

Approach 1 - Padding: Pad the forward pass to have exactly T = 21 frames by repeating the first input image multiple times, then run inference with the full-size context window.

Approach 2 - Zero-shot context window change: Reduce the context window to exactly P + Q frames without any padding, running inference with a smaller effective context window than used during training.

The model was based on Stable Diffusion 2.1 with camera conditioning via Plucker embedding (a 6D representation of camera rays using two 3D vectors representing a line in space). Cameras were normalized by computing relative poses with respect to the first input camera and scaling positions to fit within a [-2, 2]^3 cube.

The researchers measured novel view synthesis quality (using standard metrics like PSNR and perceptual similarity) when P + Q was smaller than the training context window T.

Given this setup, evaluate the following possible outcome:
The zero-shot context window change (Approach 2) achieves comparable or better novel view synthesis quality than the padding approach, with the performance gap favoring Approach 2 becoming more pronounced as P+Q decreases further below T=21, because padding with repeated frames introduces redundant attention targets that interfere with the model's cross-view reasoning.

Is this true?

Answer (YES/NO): NO